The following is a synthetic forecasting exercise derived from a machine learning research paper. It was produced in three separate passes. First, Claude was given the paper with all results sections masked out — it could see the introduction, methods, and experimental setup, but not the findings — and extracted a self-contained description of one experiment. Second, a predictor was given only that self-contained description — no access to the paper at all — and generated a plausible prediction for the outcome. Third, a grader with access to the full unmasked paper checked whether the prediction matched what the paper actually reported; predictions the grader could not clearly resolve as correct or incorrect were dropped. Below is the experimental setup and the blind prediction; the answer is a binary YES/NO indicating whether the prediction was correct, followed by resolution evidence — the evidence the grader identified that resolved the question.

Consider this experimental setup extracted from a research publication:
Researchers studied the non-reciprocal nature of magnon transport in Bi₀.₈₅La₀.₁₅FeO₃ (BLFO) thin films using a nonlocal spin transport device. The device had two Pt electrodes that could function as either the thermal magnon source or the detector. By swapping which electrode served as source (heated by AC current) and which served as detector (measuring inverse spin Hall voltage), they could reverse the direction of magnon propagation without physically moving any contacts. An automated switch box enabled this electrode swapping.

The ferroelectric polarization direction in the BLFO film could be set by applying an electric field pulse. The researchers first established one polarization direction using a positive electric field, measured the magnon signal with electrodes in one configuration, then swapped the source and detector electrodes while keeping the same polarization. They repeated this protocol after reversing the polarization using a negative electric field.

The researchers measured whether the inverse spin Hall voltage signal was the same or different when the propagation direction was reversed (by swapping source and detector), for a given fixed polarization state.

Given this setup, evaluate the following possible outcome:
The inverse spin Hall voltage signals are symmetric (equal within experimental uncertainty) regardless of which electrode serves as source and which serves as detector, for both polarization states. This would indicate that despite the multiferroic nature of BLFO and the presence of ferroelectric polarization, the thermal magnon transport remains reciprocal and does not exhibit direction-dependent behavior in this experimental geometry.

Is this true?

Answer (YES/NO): NO